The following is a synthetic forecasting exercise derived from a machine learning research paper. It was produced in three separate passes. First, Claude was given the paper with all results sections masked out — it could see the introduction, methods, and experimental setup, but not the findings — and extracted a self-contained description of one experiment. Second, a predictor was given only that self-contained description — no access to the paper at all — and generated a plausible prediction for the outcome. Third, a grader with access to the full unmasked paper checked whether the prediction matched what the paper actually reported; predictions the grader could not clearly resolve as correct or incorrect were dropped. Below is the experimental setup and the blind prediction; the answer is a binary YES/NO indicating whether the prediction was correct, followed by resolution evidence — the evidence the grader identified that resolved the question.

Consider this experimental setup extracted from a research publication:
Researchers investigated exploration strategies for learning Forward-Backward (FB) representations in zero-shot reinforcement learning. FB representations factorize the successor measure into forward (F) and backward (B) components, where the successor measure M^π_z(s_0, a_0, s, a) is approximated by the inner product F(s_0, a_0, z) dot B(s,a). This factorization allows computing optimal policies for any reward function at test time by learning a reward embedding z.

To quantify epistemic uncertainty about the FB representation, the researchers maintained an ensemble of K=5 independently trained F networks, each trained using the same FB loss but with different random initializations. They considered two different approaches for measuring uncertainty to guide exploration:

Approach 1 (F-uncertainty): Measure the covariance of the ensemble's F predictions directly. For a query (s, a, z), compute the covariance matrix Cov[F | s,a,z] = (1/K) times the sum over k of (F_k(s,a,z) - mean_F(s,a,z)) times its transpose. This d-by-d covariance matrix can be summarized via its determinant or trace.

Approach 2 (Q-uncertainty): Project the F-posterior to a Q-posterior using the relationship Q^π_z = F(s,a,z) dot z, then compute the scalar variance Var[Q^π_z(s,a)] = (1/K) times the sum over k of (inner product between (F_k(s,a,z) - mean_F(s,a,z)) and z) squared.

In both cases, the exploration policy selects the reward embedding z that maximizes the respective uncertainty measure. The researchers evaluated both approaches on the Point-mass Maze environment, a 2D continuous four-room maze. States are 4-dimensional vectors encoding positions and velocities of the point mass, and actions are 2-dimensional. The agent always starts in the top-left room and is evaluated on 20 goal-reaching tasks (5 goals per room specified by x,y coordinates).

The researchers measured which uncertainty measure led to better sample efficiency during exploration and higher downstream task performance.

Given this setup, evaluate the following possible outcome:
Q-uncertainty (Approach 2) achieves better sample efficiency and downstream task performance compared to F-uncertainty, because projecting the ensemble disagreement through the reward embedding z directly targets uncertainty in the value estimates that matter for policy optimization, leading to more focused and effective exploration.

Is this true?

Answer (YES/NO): NO